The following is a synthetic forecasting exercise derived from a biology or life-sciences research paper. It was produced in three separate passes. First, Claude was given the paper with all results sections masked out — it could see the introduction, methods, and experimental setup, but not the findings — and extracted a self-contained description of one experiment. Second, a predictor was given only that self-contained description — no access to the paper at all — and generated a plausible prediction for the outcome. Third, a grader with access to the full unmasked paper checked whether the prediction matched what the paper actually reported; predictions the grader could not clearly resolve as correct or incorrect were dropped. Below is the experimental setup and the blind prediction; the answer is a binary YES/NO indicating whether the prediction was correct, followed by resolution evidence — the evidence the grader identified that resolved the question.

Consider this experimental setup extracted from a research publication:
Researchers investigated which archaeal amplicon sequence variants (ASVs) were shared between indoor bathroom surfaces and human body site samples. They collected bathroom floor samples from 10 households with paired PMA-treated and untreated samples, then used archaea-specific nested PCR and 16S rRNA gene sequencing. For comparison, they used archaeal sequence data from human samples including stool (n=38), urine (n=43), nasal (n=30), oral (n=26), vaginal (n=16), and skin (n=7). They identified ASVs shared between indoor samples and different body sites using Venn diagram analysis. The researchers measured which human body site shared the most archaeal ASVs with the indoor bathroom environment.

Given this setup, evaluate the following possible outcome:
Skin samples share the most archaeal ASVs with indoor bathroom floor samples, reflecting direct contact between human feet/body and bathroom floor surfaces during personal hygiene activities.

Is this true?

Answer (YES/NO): YES